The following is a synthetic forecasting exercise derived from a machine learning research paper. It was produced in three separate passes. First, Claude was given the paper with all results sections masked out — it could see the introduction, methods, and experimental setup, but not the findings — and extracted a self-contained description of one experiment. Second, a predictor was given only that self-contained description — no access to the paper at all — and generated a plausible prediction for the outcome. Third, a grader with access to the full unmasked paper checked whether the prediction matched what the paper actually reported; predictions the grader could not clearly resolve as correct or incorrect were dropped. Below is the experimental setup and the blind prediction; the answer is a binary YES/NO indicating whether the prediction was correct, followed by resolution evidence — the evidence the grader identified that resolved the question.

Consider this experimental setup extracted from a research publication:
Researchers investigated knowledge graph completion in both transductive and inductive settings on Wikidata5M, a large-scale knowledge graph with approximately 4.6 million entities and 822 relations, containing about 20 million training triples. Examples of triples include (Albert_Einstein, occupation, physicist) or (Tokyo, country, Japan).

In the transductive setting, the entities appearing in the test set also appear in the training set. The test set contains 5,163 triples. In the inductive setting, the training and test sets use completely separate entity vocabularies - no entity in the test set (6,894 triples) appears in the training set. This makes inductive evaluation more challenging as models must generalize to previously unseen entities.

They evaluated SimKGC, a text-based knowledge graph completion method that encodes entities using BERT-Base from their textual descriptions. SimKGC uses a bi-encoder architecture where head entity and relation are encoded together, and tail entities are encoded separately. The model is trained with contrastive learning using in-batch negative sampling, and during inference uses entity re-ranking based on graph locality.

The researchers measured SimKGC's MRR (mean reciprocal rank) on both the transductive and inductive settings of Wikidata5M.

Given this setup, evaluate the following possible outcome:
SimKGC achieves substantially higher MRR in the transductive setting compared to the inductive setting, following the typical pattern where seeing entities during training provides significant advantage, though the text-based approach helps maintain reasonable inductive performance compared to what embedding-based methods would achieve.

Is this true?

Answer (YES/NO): NO